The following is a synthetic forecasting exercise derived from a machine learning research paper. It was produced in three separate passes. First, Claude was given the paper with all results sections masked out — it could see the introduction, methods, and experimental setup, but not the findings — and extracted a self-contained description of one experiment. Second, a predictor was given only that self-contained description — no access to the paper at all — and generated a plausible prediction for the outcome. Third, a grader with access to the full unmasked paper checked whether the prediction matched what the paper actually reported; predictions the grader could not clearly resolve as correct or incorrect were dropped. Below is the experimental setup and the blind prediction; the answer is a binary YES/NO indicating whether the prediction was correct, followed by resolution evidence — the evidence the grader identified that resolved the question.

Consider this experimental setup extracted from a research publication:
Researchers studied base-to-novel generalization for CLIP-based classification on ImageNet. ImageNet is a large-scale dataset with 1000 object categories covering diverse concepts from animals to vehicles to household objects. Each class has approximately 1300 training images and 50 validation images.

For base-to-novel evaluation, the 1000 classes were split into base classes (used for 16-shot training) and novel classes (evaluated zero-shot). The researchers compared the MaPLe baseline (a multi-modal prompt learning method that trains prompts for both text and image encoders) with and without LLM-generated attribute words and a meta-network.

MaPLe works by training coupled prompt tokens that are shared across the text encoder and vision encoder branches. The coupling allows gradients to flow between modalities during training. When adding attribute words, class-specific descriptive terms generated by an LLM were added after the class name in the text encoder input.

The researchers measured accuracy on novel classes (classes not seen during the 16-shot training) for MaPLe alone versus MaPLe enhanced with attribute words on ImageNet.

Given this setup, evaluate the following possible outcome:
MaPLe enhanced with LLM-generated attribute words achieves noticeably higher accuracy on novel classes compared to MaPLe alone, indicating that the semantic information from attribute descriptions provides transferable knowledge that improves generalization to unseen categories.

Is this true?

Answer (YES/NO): NO